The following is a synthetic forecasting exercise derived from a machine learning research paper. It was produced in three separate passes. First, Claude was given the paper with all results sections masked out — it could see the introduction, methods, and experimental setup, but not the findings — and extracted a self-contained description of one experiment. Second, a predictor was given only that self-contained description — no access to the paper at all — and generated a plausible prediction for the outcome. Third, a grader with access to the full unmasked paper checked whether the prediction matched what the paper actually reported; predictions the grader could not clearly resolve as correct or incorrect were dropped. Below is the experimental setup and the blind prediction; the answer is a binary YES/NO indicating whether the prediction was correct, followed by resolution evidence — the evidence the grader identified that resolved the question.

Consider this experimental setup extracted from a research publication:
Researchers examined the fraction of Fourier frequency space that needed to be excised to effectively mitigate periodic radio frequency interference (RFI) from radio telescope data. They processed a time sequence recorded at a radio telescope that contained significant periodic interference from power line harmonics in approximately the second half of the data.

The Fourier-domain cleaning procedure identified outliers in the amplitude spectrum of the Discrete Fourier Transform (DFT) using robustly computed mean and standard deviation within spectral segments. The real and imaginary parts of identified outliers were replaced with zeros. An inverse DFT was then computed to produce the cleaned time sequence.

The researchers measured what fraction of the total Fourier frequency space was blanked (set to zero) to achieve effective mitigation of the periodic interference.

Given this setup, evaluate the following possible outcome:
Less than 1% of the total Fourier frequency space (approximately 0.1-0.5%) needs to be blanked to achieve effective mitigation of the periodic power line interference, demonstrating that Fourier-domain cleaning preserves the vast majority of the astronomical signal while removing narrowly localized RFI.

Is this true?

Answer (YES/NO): NO